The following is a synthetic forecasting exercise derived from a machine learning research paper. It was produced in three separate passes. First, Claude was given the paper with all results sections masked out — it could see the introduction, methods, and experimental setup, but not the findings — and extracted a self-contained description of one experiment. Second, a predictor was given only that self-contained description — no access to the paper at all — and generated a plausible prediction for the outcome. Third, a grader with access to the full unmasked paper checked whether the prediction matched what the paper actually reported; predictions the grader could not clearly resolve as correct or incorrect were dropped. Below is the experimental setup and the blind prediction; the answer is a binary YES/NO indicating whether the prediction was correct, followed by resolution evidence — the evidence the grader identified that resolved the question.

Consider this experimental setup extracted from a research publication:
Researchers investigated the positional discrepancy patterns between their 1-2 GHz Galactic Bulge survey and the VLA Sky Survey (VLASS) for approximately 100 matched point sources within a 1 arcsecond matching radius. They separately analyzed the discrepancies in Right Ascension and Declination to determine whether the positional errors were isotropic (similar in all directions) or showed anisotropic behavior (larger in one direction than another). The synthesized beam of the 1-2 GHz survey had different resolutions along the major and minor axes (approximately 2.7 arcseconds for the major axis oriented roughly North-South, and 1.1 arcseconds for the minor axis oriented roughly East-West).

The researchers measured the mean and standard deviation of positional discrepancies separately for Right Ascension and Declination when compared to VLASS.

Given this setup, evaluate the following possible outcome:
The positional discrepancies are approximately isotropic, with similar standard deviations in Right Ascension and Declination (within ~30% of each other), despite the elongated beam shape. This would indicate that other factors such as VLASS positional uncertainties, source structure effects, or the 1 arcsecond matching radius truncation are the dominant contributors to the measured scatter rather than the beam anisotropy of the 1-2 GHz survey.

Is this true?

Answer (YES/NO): YES